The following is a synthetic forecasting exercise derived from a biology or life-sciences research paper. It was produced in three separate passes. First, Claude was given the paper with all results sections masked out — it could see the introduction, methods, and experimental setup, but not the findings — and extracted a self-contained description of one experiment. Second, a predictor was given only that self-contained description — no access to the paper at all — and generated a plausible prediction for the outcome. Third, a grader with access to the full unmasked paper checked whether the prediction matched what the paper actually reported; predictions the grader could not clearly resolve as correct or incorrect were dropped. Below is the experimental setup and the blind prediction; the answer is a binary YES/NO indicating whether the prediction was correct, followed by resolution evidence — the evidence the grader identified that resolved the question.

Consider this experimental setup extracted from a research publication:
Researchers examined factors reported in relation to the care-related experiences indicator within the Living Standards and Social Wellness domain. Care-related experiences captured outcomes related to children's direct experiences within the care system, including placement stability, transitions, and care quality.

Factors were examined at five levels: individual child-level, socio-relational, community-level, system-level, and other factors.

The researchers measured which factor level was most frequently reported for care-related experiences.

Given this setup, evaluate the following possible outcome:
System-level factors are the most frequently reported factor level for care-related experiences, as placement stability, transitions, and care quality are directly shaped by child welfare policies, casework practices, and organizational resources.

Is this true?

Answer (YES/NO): NO